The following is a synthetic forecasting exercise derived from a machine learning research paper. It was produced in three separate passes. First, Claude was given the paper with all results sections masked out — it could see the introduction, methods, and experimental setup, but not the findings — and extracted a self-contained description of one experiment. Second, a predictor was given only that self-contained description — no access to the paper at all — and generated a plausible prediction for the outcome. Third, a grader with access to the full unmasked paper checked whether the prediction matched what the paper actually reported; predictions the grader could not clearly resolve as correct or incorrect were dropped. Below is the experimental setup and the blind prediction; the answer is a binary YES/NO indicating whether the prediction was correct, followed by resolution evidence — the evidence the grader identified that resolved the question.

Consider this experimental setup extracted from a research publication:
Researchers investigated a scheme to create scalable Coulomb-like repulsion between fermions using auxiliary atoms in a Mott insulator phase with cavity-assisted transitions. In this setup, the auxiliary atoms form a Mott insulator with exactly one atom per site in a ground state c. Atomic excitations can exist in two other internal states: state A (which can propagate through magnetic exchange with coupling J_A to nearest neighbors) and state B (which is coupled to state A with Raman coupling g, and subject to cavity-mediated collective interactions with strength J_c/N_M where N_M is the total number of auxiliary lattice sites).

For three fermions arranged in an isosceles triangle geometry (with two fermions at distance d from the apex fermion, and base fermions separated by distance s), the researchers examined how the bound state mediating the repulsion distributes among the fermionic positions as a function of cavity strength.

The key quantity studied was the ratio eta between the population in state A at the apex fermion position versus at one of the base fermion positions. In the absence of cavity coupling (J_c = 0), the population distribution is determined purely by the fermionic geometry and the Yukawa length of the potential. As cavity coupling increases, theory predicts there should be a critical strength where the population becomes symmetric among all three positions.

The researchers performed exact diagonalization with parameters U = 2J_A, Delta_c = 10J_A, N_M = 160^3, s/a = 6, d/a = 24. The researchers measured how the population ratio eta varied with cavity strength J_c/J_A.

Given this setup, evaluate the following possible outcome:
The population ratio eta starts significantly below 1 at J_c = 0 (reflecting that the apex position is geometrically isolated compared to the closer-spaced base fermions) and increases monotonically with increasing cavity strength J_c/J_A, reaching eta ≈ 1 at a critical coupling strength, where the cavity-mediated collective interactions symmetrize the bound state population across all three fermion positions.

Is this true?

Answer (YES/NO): YES